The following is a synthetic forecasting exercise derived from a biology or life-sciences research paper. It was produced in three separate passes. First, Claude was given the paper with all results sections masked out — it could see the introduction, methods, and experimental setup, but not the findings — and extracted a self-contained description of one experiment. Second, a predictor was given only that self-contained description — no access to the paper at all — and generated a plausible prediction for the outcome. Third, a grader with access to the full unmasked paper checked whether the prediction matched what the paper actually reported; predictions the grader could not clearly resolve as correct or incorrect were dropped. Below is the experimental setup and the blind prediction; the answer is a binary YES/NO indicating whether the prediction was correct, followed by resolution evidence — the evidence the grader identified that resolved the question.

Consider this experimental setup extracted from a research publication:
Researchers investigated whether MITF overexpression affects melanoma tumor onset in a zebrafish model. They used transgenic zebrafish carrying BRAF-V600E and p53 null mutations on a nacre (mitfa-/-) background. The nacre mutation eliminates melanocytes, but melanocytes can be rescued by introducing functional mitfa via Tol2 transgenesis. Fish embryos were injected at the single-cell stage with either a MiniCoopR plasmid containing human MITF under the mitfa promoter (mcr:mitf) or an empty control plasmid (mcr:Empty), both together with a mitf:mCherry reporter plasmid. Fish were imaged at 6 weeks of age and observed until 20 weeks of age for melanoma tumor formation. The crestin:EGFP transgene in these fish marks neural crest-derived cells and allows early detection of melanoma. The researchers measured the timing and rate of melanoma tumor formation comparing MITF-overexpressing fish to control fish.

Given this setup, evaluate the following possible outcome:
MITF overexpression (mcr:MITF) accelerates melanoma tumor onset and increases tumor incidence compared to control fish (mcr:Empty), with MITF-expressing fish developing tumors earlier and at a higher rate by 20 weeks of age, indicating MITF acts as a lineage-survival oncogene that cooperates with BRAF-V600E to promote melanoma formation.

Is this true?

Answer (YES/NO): YES